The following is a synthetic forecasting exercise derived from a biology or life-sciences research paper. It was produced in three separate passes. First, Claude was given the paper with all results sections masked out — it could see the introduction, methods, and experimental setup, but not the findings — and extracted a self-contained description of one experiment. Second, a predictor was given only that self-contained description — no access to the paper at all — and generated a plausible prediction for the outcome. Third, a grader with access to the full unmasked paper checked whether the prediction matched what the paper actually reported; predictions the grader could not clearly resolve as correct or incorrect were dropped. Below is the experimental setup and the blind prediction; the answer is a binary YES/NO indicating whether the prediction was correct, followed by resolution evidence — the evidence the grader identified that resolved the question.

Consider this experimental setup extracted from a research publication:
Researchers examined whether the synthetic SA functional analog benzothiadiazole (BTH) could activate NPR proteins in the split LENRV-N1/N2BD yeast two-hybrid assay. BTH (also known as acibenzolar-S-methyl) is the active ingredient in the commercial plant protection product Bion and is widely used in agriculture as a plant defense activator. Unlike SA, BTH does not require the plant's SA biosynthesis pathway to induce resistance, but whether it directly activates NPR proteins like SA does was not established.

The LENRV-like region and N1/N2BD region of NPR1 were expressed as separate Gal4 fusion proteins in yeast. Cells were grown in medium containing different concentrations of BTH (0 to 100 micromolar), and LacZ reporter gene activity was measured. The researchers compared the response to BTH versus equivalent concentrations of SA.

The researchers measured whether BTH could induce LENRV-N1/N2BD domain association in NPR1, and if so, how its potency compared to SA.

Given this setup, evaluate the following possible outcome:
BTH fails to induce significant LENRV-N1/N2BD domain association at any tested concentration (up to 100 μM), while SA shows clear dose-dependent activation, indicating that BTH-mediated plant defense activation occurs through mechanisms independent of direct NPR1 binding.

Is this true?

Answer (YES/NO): NO